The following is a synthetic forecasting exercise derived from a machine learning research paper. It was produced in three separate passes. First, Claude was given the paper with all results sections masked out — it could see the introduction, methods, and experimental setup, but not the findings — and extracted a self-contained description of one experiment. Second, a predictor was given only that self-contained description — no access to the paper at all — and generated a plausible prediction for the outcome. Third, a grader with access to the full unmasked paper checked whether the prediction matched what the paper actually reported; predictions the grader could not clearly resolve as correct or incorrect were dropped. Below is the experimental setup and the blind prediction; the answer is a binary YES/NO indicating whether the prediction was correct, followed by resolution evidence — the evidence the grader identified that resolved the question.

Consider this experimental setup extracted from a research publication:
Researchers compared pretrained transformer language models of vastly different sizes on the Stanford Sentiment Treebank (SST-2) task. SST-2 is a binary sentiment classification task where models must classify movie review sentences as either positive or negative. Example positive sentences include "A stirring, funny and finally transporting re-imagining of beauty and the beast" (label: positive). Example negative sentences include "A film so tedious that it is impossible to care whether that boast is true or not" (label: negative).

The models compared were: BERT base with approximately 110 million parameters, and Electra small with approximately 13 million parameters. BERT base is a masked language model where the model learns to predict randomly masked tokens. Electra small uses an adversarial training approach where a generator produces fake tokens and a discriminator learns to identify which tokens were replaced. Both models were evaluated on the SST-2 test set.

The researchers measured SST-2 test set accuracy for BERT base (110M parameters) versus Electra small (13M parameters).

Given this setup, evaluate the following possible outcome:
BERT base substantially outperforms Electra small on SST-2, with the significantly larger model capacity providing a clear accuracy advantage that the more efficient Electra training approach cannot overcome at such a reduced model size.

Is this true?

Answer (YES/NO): YES